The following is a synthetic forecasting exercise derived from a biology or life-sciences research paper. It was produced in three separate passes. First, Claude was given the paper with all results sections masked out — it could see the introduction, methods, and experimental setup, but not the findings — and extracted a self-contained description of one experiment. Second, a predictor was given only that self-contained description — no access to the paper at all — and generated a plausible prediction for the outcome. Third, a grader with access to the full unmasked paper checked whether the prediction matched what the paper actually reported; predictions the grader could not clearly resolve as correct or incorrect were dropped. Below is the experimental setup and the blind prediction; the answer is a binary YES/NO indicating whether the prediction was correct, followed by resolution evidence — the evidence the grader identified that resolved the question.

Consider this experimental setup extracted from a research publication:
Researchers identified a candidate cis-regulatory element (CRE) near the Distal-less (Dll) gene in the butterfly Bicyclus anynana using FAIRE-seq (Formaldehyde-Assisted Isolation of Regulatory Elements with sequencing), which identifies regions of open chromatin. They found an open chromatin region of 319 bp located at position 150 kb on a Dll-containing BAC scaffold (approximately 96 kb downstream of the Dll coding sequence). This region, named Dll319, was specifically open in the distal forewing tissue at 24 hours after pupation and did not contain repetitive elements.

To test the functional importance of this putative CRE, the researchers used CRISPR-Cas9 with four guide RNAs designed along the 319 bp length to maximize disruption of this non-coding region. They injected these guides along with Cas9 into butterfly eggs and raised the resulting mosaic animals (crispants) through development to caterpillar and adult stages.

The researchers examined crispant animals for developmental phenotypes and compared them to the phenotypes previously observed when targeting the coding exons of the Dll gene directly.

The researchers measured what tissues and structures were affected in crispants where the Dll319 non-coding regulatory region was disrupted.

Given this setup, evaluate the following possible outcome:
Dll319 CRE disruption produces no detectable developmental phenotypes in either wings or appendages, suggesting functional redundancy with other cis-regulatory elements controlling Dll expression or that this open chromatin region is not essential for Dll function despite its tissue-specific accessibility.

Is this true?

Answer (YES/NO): NO